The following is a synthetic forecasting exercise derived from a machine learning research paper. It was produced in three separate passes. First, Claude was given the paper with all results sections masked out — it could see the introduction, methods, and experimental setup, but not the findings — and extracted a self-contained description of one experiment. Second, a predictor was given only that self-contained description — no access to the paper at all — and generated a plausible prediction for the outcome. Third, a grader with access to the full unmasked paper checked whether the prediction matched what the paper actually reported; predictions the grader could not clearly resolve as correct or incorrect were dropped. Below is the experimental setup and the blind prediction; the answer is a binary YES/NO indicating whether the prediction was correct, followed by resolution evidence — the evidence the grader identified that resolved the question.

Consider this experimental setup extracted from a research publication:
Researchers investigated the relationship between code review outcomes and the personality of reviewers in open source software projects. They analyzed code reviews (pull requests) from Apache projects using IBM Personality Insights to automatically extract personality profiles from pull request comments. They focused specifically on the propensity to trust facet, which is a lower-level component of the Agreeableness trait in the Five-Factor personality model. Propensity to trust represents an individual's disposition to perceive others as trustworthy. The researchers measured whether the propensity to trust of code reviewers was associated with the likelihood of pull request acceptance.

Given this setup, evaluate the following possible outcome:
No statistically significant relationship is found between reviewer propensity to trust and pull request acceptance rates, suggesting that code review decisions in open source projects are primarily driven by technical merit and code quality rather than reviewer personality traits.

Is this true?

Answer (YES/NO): NO